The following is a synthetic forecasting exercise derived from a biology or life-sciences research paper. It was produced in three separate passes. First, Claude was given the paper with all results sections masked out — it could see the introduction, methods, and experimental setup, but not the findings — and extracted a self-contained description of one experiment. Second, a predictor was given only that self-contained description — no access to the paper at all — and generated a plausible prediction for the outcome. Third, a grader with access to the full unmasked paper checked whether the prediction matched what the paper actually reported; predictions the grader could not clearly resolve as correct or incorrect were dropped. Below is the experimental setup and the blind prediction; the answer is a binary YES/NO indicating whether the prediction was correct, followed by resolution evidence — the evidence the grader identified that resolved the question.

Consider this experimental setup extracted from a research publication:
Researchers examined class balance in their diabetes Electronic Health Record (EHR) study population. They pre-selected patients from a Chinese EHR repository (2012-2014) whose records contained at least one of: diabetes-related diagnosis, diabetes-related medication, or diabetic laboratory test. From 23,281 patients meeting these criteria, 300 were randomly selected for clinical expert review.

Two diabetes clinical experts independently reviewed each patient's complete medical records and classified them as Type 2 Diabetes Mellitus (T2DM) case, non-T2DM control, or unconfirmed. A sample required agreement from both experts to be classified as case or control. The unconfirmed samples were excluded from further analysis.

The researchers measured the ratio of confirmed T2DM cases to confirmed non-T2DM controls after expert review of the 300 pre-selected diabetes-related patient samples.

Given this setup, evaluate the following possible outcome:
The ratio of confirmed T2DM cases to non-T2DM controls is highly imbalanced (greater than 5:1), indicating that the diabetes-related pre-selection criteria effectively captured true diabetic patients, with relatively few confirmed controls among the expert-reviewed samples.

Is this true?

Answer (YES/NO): NO